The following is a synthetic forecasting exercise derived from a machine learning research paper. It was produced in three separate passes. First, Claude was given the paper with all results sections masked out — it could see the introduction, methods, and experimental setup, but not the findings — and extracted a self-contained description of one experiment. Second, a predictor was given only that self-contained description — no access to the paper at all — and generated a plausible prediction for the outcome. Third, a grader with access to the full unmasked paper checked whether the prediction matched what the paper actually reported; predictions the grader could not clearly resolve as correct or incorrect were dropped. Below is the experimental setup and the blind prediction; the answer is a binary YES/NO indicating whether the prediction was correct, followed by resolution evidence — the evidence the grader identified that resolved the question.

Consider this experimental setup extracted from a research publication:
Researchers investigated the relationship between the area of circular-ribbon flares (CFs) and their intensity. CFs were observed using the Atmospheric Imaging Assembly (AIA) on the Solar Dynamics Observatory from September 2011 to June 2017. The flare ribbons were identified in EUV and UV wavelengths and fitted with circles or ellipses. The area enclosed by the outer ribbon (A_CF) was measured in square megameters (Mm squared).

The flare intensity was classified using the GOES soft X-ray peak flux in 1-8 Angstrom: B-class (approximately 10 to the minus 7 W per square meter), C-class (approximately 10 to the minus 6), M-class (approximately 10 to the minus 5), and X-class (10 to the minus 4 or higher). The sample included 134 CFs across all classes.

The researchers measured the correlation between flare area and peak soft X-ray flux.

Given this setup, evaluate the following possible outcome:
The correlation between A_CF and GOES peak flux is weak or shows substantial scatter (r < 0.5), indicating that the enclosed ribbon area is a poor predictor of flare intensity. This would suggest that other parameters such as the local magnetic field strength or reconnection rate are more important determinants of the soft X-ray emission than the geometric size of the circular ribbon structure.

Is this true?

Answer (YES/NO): NO